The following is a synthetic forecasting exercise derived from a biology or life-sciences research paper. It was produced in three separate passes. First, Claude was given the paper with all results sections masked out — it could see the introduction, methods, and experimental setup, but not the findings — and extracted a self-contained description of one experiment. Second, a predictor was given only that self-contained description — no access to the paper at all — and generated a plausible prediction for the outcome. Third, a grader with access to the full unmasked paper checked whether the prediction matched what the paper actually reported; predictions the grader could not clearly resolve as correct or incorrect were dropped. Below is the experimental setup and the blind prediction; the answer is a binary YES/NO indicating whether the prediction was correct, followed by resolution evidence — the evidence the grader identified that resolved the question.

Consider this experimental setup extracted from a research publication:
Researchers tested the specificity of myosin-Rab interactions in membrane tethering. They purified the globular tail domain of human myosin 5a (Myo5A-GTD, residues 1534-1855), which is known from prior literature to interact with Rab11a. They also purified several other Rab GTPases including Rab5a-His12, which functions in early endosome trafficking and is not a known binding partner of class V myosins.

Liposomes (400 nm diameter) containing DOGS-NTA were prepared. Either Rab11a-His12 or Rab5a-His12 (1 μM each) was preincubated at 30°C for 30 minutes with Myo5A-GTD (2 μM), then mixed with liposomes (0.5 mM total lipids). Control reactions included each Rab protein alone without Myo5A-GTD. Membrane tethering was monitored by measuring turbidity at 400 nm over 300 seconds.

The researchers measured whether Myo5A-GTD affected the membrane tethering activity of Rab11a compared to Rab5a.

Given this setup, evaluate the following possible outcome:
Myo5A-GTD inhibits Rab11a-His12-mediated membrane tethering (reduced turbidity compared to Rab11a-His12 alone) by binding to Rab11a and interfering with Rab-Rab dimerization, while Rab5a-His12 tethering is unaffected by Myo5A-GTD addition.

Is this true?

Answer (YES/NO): NO